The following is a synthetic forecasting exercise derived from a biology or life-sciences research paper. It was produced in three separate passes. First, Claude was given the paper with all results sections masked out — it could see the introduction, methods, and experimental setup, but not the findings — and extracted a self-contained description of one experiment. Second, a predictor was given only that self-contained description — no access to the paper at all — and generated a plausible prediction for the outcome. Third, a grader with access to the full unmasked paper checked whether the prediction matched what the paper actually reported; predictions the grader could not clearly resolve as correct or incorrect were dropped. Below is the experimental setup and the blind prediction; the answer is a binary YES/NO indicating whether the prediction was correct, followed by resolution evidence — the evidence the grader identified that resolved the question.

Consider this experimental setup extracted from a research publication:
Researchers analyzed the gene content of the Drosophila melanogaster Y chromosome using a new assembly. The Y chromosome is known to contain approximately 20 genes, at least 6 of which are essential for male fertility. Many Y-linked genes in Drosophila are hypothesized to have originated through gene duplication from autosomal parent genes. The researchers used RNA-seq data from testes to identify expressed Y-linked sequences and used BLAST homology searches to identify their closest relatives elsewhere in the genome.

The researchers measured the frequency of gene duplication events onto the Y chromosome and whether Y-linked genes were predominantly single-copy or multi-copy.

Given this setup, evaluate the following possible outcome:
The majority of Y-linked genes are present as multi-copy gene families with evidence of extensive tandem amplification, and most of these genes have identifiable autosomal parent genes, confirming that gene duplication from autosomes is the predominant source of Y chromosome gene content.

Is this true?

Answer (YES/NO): NO